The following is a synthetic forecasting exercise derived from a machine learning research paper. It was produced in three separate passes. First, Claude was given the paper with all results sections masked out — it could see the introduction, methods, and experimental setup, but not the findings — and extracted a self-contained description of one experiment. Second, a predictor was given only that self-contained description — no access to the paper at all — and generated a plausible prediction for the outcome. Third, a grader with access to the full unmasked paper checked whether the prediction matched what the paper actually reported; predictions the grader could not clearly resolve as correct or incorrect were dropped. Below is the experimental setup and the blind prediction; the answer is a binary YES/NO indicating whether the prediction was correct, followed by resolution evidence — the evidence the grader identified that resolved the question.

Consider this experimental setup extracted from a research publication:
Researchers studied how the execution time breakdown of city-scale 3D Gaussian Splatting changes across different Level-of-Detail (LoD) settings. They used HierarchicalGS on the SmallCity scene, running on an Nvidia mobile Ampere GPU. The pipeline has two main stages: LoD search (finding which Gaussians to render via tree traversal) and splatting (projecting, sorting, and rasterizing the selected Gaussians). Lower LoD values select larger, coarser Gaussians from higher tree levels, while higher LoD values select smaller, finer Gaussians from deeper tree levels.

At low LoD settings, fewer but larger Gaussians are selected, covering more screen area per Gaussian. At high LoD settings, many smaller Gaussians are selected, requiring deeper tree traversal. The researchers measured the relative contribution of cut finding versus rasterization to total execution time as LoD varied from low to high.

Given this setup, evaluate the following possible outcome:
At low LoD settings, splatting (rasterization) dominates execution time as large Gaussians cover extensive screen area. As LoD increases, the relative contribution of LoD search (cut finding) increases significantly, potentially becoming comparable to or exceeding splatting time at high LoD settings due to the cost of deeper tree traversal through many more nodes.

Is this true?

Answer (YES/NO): YES